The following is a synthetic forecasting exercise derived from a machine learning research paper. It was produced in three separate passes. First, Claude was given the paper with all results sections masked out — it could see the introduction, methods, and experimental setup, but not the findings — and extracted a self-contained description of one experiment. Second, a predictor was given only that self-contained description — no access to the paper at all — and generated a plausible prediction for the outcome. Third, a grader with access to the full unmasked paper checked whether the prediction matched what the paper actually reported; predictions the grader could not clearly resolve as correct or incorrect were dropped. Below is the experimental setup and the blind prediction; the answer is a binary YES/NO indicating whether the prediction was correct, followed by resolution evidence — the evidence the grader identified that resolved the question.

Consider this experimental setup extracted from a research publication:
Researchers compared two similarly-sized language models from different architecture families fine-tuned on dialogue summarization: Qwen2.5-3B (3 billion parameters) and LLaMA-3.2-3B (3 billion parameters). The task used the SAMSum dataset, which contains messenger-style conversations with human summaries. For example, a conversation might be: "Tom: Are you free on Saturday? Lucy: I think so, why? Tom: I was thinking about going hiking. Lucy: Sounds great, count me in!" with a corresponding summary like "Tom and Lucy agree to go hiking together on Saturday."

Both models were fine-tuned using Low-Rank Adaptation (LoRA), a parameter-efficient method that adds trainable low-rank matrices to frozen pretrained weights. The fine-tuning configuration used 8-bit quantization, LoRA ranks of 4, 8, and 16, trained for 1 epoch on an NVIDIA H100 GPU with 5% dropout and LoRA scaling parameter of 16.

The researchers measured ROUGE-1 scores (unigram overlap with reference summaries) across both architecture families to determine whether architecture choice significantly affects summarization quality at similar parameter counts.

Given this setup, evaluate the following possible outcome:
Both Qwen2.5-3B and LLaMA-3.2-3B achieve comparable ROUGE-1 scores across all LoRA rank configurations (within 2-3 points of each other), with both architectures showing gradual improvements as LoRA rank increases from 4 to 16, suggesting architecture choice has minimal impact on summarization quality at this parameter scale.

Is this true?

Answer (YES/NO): NO